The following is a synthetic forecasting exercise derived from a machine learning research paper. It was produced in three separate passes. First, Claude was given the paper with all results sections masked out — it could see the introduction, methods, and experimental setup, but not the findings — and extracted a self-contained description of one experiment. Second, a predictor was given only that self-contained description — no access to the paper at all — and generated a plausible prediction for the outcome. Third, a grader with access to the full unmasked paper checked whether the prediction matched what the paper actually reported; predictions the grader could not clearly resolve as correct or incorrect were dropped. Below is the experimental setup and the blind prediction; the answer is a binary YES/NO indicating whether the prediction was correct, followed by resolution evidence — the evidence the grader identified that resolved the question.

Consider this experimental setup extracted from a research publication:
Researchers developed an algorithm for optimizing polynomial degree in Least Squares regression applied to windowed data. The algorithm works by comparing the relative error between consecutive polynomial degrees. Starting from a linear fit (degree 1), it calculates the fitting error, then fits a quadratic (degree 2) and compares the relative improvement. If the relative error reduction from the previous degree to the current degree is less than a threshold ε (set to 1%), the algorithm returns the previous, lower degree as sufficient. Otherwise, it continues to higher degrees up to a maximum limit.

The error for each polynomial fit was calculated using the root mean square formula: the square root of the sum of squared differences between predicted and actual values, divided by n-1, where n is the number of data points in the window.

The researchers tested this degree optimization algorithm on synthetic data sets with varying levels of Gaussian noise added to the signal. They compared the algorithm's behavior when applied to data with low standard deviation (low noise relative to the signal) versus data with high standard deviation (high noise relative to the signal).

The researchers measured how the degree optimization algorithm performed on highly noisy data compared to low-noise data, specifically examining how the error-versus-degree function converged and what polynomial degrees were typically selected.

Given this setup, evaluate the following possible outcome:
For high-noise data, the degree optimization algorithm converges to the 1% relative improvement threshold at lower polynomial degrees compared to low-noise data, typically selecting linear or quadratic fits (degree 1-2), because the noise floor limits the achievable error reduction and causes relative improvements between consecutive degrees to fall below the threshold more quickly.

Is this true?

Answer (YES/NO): YES